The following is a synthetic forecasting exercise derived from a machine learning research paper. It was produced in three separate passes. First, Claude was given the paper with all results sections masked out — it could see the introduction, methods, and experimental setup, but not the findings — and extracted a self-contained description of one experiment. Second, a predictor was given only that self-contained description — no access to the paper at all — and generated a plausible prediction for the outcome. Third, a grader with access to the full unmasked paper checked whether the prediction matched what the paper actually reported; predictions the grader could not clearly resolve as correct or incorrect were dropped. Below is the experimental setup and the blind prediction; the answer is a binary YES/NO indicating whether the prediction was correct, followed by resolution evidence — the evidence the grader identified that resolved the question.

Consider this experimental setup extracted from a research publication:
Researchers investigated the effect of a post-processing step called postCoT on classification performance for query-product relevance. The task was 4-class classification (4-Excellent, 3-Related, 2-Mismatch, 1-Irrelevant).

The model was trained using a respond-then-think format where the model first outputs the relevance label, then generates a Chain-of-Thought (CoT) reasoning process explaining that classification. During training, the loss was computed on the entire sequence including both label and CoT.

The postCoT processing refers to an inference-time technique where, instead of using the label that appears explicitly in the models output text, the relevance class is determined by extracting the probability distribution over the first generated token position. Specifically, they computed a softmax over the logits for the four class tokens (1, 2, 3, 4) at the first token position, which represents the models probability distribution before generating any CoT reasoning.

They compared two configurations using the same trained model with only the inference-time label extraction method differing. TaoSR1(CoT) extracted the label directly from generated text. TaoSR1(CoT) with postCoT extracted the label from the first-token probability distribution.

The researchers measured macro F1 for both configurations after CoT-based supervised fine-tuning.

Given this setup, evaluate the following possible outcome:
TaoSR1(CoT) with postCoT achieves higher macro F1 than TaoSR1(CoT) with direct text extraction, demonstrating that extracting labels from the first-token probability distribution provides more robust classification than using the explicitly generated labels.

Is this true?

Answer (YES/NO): YES